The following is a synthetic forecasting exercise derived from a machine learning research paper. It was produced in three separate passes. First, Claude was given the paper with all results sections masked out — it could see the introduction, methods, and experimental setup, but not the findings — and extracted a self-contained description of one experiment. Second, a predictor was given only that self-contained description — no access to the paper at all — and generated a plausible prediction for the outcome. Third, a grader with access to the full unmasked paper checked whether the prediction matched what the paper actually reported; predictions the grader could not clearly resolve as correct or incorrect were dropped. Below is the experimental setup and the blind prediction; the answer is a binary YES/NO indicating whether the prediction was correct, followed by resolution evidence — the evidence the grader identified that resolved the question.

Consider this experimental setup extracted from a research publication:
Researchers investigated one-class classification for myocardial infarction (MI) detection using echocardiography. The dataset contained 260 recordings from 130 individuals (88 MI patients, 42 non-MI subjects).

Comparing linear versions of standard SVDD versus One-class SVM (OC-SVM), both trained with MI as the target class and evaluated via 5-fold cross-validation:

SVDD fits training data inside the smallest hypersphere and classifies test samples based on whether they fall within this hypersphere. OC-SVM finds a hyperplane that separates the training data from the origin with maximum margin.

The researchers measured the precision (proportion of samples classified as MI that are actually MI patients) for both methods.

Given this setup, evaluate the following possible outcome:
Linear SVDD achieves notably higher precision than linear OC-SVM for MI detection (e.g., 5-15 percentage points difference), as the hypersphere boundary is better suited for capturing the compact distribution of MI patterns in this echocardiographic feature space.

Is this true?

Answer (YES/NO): NO